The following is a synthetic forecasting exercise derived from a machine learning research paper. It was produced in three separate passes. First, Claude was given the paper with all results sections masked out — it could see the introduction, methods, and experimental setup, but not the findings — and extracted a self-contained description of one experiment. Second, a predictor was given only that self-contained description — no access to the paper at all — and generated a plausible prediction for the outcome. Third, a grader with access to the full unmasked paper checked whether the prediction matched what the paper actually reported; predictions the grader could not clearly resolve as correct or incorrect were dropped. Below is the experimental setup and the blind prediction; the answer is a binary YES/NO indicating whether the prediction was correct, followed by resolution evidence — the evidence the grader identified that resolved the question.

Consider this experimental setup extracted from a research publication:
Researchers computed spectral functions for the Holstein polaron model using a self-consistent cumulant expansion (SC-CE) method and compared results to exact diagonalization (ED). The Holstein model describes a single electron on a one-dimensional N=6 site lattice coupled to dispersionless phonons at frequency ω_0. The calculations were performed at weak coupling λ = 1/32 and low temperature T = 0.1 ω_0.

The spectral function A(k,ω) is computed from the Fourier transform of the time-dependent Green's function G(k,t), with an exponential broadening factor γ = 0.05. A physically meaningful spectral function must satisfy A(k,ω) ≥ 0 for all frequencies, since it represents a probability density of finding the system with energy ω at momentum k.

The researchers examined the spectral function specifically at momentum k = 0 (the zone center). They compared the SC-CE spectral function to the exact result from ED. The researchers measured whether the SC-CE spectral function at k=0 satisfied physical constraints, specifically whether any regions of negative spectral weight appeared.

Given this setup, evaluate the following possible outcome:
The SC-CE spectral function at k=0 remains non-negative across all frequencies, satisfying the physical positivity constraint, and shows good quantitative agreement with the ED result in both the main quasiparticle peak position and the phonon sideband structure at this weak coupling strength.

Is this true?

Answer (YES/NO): NO